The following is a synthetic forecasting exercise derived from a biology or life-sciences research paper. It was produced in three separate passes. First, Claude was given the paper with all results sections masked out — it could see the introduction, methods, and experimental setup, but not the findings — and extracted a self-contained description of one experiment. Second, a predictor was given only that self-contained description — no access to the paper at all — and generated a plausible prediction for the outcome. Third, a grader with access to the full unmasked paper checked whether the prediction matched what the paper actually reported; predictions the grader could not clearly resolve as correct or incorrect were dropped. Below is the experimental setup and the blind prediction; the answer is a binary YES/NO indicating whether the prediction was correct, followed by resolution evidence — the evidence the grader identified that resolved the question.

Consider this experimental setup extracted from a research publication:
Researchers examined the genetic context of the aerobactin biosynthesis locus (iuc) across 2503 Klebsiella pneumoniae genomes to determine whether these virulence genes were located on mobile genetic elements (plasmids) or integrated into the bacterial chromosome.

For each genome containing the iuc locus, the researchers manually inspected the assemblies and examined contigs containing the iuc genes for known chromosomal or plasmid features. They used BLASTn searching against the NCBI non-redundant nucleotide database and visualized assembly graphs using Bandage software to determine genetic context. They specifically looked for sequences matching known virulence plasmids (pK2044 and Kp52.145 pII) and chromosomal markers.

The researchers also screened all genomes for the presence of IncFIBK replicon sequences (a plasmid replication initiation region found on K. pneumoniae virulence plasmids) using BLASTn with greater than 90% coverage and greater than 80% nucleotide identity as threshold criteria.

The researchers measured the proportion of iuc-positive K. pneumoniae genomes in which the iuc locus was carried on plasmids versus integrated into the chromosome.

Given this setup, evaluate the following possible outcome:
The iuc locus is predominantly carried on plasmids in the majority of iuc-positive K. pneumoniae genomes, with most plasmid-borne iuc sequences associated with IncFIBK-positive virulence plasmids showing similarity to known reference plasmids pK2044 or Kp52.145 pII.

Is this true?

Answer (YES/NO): YES